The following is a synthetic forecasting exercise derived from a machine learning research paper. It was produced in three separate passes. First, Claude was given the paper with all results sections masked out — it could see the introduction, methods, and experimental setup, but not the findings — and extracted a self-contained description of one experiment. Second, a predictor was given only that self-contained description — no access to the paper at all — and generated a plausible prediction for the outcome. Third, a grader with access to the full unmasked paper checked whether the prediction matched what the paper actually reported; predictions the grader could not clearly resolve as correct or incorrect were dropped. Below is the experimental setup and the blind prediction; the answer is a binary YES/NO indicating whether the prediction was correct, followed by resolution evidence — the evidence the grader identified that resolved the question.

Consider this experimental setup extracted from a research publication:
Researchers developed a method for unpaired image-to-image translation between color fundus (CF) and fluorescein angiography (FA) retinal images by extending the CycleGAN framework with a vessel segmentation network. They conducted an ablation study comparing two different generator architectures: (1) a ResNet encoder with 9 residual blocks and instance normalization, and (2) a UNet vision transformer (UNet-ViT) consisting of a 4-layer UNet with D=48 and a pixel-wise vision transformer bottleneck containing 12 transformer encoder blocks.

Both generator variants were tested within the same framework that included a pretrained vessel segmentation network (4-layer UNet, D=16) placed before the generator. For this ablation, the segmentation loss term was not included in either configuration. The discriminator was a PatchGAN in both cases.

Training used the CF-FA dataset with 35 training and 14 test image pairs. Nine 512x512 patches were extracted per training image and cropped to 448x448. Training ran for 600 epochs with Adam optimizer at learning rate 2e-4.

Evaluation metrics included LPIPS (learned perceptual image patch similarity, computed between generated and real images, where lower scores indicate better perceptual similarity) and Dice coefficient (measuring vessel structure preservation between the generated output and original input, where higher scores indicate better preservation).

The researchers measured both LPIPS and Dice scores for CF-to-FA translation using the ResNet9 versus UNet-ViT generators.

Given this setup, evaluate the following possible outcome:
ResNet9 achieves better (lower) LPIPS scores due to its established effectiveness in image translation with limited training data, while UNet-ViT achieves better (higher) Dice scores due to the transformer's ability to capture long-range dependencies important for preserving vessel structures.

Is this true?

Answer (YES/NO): NO